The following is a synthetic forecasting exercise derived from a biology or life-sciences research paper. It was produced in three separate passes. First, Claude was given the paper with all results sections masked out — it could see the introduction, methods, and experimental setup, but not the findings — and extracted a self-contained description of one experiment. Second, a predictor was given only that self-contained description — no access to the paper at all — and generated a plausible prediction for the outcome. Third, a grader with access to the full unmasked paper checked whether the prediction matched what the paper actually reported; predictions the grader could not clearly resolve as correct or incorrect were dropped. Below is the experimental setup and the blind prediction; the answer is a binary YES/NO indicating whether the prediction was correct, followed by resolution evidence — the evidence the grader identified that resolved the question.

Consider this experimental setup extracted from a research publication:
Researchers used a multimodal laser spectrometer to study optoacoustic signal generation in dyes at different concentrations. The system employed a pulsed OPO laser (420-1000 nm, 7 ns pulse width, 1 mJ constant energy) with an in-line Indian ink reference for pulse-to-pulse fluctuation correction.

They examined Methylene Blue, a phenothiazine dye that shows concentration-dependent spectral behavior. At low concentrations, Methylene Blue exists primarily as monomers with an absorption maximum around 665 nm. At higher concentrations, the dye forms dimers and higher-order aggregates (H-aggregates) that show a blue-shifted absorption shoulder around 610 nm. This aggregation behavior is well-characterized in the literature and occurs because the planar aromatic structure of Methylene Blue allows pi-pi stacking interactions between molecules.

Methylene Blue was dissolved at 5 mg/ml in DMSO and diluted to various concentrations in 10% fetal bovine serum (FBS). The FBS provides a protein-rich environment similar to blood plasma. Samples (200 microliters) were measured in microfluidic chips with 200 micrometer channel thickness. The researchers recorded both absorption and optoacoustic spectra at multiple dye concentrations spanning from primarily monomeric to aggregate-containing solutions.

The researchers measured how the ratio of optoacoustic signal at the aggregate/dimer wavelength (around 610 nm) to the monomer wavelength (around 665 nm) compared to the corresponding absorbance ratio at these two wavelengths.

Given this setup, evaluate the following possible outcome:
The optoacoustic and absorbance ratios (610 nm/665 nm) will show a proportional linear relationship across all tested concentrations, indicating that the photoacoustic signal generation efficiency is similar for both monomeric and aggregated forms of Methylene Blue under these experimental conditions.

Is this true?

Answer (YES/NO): NO